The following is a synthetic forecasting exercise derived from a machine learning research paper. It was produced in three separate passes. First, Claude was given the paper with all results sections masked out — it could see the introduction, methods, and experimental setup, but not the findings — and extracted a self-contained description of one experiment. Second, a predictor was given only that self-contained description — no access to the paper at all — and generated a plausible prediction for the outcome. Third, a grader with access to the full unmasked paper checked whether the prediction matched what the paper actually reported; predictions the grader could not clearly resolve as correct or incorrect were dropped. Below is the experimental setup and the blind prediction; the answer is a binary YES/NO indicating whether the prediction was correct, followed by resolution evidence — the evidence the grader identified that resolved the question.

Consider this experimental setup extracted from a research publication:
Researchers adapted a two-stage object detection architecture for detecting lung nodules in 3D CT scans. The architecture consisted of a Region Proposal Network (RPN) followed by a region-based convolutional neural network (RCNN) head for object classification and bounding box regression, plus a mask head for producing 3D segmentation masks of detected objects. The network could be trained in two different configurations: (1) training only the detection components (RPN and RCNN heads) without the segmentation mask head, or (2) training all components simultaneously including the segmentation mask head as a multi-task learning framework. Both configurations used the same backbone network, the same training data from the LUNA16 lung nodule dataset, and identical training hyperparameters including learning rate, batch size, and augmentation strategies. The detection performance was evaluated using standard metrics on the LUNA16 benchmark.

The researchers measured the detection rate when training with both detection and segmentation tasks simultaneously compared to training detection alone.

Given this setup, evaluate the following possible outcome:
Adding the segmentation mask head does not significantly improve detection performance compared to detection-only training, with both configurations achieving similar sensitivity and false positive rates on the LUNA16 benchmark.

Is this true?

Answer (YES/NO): NO